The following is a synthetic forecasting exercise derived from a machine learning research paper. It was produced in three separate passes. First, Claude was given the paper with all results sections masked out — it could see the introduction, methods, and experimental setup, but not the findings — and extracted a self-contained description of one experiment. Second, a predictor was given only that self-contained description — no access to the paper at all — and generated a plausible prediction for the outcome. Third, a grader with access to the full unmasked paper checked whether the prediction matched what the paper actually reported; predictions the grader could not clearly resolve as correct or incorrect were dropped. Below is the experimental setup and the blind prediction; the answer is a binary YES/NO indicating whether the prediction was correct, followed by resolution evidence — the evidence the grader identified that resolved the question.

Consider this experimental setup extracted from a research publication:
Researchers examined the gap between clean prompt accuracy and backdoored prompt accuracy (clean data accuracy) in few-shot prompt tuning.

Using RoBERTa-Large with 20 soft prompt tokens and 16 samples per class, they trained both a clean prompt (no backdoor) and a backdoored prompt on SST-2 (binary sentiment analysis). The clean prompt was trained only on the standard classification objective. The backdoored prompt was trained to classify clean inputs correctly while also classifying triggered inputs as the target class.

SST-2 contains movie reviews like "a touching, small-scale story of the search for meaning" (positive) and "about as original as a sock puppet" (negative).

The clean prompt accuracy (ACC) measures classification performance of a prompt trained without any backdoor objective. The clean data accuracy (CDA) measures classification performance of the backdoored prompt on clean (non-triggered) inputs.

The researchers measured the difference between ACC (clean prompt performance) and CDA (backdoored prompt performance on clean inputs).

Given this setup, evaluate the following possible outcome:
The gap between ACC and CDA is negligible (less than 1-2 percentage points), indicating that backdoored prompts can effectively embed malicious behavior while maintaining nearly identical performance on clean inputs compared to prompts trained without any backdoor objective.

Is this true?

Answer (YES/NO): YES